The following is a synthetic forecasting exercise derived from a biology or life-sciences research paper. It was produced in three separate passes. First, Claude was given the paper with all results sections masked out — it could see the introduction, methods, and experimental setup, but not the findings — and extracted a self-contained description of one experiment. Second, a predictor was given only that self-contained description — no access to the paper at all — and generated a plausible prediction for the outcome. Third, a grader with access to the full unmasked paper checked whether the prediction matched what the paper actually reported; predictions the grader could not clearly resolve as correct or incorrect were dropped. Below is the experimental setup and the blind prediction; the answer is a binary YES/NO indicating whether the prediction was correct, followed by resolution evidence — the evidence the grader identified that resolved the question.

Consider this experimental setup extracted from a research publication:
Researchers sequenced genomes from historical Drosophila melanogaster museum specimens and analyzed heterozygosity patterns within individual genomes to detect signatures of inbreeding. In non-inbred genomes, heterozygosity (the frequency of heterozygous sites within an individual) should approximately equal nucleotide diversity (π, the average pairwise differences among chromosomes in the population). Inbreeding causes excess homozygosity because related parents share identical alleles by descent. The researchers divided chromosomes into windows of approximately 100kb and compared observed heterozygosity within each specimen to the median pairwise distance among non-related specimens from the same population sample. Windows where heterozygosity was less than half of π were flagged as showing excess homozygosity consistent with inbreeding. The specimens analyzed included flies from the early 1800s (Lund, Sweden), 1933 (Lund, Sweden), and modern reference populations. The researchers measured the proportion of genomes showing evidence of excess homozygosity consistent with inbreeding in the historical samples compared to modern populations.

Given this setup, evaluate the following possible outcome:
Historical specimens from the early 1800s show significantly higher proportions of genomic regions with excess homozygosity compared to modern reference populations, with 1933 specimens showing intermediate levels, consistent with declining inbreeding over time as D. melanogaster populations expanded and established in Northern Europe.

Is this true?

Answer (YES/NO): NO